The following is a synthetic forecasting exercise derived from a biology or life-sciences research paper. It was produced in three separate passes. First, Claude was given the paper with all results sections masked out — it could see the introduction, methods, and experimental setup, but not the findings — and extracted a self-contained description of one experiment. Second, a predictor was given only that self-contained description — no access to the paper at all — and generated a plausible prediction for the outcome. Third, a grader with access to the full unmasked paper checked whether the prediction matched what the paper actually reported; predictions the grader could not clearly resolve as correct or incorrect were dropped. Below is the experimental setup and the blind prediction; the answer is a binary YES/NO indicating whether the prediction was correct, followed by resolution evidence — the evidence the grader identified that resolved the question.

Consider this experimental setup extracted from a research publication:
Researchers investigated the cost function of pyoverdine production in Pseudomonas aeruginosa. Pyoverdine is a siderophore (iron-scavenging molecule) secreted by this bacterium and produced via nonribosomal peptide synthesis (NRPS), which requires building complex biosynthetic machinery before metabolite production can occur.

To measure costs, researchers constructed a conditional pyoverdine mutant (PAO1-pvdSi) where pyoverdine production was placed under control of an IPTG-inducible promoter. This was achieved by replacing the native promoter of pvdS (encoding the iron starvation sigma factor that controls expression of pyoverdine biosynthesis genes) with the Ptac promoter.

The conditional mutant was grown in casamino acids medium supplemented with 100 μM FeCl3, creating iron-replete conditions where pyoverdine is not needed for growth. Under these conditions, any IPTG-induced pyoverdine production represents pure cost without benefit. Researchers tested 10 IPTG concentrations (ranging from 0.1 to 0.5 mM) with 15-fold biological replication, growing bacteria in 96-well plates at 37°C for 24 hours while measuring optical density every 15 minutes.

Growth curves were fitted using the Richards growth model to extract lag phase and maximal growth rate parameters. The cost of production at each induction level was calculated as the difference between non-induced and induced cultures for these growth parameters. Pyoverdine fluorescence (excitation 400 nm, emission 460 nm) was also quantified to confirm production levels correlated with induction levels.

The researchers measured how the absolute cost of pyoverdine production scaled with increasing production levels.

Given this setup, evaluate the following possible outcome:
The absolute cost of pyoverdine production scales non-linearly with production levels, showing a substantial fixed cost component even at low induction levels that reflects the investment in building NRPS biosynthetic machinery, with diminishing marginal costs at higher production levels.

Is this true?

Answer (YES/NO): NO